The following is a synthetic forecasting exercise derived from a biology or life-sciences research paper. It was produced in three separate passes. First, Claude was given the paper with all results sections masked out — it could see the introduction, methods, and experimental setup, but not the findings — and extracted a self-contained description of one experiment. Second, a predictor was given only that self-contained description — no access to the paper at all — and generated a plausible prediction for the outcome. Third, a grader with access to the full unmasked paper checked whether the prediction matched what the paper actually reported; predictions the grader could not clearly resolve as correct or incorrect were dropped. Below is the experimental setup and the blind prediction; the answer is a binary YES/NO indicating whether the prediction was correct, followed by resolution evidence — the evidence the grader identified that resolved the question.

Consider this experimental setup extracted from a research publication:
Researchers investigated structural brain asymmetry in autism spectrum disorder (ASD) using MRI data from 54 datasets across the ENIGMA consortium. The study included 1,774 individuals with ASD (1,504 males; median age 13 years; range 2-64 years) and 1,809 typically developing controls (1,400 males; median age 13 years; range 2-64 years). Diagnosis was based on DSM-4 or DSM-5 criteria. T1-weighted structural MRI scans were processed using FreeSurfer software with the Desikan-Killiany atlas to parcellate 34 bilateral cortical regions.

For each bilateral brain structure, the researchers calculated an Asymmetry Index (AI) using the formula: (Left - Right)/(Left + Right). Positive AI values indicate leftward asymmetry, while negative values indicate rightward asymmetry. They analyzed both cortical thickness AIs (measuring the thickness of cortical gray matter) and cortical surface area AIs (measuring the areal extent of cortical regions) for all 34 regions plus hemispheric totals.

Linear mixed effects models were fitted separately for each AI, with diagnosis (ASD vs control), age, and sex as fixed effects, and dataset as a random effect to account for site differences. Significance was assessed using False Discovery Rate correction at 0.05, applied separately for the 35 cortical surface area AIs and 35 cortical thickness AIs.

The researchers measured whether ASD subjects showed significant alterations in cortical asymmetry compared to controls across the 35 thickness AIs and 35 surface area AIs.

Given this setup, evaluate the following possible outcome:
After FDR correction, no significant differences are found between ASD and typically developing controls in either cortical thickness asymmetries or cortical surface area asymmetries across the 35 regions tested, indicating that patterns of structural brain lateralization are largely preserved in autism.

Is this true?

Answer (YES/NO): NO